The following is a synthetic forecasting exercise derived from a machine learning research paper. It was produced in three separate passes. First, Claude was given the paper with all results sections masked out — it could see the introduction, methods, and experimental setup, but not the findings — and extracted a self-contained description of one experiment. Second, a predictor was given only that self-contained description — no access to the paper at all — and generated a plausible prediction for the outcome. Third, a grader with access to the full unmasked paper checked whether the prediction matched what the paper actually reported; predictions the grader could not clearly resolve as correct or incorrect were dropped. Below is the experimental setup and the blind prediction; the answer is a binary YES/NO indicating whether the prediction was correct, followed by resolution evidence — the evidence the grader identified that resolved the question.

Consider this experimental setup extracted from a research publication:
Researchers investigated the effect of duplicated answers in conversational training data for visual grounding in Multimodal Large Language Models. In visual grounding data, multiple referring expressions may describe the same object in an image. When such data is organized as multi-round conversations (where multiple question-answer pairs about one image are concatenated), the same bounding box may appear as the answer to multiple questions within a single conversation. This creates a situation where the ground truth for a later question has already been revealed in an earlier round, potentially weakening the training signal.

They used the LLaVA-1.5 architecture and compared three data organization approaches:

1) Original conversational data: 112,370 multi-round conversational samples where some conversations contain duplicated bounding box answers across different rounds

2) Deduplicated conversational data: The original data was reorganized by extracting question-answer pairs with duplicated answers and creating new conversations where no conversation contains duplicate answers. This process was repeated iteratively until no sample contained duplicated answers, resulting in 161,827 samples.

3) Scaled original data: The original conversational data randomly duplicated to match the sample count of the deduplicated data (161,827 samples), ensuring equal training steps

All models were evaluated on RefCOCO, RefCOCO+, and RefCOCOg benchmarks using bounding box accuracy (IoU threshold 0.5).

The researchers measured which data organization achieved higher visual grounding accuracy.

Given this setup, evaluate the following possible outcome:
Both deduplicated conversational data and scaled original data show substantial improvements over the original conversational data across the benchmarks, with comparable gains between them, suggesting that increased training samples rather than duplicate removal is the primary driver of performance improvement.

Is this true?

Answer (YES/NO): NO